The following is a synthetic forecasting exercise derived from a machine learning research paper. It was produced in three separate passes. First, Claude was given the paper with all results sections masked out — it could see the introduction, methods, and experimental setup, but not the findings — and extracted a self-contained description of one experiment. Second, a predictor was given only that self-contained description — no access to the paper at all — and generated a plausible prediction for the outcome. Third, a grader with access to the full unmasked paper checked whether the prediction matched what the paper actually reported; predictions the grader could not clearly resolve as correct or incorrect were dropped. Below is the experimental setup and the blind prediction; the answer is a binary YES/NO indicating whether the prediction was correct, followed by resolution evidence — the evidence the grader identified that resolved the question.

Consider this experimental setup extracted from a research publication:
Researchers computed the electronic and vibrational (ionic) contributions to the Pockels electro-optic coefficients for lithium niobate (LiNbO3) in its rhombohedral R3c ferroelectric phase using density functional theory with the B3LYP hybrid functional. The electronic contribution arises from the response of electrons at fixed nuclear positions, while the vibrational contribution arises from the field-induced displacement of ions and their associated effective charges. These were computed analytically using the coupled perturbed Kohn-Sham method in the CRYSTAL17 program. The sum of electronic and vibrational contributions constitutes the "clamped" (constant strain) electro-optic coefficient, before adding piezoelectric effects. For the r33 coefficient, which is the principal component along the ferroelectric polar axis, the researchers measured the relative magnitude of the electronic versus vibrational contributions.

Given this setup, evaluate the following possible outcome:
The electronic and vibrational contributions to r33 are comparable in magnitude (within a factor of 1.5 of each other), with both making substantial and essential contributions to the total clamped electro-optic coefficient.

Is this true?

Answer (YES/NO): NO